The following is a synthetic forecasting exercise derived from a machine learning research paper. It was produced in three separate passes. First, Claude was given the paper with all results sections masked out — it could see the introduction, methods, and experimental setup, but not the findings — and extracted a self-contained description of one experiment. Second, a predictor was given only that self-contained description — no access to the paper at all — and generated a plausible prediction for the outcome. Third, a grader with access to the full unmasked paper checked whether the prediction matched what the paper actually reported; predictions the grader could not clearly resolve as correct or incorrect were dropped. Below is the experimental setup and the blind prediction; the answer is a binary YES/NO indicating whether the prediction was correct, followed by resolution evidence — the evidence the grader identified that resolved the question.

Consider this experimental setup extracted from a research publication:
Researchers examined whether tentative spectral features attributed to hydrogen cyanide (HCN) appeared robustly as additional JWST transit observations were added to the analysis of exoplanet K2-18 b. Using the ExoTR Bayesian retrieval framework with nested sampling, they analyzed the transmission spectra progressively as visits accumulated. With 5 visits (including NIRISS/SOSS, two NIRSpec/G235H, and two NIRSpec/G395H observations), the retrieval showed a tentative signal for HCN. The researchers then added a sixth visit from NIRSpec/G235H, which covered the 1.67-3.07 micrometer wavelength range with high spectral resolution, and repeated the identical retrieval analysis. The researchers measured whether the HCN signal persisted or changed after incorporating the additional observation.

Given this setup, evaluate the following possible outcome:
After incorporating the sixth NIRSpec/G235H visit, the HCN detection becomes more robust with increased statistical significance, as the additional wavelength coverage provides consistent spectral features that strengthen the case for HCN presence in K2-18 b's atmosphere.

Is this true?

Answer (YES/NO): NO